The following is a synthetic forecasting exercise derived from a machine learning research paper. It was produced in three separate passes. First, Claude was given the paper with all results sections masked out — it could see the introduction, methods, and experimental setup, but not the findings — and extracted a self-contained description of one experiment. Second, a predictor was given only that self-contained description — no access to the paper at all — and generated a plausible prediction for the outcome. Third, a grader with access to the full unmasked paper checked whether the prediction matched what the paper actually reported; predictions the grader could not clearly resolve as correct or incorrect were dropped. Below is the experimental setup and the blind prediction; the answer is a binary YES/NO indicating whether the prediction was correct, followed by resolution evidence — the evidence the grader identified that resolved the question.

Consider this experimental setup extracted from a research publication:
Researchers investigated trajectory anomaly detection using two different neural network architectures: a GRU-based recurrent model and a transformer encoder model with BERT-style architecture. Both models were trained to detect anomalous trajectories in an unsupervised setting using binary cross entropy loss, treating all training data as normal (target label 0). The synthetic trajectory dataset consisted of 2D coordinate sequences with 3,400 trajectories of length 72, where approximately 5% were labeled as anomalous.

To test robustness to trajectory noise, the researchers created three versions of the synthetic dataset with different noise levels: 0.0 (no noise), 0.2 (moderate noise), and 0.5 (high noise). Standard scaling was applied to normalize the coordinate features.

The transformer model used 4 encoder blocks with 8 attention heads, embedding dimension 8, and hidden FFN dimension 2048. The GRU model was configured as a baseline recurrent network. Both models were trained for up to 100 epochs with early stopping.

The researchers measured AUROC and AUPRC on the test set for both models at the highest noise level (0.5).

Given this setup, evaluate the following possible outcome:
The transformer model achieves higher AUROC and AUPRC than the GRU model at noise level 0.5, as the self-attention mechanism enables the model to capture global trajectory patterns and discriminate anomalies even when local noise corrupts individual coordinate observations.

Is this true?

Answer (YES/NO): NO